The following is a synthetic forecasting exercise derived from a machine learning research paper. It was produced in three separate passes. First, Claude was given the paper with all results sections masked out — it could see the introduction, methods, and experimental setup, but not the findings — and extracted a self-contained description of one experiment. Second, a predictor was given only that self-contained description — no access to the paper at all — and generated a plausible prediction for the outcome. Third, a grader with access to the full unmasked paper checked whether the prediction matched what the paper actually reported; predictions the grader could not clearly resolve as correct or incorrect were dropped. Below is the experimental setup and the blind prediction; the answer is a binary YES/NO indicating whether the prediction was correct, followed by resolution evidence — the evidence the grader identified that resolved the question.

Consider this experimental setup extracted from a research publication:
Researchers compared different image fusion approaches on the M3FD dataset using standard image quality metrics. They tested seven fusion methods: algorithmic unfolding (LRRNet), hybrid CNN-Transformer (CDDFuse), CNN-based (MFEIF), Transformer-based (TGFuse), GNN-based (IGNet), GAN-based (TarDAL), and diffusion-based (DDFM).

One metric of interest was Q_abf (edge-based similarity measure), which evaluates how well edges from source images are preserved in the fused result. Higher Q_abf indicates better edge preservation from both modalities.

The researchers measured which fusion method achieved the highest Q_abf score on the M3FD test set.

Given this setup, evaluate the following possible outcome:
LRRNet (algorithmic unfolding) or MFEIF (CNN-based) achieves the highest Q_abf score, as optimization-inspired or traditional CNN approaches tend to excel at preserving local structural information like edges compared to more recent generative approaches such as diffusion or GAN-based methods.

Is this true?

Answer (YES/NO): NO